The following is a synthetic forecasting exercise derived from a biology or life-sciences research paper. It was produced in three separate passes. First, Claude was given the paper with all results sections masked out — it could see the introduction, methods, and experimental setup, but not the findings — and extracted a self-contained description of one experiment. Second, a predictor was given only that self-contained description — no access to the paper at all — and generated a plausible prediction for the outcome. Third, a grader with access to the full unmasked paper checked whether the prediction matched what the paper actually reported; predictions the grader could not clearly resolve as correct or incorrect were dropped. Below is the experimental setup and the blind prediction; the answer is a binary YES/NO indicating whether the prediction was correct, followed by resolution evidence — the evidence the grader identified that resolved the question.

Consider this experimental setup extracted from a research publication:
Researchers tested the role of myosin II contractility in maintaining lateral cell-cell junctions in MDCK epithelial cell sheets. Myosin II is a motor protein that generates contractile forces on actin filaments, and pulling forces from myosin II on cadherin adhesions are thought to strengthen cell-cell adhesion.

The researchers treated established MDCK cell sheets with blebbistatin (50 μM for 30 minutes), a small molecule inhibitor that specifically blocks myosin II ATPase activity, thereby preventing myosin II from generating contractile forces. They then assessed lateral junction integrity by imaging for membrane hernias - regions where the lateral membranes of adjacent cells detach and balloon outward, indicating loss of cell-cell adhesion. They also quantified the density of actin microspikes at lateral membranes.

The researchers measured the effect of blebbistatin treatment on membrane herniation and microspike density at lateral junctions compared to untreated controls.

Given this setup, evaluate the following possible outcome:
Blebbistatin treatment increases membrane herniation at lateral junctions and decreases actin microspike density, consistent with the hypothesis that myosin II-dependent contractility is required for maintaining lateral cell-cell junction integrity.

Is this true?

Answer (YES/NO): NO